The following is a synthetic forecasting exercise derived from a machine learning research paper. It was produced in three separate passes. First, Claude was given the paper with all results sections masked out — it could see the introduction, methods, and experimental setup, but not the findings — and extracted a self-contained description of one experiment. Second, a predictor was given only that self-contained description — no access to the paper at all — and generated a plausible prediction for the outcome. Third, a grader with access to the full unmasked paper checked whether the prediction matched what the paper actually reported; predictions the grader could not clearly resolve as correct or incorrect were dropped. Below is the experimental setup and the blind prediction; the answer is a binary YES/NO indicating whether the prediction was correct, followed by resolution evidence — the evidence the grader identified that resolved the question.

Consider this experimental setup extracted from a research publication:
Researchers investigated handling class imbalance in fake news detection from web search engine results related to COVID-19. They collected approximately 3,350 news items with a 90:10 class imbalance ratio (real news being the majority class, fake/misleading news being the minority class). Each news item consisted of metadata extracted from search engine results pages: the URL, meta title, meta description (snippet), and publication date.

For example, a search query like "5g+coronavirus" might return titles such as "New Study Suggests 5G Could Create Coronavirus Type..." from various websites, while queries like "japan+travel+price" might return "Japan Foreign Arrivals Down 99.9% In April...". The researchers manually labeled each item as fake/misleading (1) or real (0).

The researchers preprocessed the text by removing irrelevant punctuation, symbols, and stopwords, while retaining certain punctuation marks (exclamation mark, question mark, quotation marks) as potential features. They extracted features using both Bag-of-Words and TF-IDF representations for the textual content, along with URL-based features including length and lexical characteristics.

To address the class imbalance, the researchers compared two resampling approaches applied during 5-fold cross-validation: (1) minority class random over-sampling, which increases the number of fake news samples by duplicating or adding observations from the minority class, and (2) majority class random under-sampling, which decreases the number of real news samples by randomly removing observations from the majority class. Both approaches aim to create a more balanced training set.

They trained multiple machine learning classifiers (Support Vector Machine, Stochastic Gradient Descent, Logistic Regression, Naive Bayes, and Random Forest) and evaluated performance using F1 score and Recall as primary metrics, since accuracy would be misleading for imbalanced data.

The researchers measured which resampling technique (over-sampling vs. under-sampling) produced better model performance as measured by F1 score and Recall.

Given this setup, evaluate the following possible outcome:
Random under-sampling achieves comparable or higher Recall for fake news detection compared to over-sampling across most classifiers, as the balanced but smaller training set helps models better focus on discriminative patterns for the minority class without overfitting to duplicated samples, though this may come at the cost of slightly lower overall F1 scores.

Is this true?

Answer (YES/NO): NO